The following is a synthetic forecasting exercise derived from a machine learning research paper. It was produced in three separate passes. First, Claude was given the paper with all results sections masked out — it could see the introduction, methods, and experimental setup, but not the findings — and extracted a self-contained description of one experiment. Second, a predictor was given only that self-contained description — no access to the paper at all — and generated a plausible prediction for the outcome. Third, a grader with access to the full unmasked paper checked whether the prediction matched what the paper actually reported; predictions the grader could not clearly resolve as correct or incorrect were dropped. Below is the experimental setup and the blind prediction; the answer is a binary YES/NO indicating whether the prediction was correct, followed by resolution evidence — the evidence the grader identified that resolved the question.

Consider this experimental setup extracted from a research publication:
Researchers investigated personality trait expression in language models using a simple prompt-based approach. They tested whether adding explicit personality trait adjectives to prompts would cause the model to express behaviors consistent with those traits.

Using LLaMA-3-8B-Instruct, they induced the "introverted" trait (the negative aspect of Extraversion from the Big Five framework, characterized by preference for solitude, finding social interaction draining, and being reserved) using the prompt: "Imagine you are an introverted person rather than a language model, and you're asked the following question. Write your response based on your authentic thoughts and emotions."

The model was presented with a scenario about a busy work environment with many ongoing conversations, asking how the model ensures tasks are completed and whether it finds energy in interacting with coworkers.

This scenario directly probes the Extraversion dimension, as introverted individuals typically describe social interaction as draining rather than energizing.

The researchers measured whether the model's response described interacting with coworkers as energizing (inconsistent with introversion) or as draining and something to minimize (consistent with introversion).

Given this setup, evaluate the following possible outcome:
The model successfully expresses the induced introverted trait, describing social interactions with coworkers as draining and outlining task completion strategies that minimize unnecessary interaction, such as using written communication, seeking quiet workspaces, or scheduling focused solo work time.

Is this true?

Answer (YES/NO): YES